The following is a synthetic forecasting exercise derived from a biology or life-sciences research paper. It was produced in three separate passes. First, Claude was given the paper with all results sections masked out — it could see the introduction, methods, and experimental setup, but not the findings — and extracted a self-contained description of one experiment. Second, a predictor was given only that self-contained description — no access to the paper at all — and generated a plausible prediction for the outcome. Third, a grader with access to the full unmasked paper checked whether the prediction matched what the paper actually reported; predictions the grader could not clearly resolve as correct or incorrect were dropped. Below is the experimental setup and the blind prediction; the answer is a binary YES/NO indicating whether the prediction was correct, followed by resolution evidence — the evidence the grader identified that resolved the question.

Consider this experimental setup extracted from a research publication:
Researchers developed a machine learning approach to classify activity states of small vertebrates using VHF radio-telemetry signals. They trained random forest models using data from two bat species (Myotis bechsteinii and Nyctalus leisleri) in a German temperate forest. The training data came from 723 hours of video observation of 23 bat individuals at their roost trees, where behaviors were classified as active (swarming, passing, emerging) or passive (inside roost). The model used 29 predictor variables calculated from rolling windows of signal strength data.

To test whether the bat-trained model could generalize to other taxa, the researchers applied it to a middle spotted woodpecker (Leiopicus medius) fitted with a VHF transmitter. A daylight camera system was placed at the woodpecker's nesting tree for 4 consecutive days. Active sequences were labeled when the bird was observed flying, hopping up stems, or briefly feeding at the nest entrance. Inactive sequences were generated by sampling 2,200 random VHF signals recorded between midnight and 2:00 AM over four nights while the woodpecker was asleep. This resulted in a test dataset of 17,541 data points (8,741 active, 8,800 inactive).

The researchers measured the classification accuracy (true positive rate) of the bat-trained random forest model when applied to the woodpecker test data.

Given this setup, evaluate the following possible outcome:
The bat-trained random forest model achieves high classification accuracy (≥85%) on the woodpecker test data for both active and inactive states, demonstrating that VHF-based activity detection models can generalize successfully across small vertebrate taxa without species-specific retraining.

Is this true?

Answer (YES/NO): YES